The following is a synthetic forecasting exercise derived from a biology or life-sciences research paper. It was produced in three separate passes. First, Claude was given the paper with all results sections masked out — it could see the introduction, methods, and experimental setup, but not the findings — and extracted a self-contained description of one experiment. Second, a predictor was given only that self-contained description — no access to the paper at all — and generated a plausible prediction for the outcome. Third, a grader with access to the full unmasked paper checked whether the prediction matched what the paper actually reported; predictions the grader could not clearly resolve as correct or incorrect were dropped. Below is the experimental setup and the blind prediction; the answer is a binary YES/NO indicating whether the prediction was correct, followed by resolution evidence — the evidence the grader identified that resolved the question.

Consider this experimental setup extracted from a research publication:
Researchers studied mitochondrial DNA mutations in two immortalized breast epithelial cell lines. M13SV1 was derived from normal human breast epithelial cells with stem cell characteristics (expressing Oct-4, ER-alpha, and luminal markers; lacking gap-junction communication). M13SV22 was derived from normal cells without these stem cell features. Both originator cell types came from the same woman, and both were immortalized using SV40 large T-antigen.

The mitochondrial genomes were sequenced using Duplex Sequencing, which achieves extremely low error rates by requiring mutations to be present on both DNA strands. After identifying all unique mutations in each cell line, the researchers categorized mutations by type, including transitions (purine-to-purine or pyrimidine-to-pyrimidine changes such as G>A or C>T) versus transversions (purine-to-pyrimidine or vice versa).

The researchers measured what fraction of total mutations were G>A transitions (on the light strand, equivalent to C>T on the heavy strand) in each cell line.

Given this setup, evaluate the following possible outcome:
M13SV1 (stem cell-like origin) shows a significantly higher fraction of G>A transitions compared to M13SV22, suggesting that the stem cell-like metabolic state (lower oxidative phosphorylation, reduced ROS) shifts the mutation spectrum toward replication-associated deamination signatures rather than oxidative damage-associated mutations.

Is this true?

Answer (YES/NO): NO